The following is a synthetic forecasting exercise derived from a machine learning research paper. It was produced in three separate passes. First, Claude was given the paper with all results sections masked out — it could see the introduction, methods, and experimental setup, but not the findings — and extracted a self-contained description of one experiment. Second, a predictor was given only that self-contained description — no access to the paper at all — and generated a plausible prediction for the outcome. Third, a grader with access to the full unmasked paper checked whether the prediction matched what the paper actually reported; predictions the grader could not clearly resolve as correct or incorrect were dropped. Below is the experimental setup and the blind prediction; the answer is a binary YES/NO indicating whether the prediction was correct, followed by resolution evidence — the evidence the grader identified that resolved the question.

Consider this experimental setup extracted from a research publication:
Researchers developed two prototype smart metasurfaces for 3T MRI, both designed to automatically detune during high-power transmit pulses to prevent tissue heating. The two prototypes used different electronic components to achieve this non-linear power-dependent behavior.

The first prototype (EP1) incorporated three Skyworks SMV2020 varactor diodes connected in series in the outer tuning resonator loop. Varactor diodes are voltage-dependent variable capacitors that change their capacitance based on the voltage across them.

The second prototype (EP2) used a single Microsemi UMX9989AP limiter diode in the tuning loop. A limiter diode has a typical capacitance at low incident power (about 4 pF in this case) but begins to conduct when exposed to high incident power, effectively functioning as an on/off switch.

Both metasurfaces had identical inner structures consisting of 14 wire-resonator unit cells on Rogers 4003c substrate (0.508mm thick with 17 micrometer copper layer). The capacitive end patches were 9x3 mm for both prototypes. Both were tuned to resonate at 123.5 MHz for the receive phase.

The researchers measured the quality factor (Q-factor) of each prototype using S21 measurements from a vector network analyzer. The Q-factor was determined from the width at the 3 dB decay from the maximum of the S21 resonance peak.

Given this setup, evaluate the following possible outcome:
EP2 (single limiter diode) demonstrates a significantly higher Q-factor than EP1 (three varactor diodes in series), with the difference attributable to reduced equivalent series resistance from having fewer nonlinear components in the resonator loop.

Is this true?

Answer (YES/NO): NO